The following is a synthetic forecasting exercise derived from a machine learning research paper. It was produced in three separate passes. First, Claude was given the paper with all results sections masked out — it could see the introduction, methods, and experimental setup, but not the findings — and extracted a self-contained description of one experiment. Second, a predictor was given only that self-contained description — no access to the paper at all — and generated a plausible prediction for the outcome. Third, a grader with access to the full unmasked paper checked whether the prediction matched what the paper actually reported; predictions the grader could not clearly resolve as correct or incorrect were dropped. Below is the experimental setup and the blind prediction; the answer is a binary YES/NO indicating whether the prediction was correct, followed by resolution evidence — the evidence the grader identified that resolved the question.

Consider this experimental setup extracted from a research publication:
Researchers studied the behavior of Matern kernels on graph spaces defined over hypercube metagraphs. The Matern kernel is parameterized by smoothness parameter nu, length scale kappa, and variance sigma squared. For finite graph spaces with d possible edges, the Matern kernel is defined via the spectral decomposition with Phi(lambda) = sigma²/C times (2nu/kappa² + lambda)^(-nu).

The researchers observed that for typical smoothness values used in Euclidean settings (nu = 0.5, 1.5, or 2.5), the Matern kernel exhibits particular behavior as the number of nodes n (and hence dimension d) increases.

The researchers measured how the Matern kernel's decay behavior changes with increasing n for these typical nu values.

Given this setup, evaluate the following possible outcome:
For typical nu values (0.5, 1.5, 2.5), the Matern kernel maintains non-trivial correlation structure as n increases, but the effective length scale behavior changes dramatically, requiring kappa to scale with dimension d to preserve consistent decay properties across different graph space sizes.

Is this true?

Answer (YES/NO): NO